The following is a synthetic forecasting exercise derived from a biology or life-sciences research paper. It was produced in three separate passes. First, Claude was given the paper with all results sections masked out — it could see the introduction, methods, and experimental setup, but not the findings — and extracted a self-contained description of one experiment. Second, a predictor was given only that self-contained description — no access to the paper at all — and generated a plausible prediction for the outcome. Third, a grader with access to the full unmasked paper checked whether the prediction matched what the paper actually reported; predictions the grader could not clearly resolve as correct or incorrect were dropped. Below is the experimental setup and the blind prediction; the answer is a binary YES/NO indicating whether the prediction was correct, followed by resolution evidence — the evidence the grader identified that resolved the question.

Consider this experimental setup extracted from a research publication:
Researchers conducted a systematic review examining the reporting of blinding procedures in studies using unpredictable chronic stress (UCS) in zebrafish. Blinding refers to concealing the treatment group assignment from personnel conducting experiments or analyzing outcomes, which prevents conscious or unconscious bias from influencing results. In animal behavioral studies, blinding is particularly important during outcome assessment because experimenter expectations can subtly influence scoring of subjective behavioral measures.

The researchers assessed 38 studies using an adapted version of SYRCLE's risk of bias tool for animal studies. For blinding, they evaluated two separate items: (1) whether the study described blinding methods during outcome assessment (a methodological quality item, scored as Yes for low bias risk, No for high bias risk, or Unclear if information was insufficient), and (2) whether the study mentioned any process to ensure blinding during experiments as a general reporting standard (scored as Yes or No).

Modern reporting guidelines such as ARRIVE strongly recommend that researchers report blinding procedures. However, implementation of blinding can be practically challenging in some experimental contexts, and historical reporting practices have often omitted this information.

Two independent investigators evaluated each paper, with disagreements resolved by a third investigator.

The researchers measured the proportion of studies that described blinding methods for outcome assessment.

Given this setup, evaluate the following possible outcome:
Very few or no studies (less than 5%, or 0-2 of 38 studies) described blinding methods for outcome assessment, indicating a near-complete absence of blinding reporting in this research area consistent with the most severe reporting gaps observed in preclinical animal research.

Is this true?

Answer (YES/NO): NO